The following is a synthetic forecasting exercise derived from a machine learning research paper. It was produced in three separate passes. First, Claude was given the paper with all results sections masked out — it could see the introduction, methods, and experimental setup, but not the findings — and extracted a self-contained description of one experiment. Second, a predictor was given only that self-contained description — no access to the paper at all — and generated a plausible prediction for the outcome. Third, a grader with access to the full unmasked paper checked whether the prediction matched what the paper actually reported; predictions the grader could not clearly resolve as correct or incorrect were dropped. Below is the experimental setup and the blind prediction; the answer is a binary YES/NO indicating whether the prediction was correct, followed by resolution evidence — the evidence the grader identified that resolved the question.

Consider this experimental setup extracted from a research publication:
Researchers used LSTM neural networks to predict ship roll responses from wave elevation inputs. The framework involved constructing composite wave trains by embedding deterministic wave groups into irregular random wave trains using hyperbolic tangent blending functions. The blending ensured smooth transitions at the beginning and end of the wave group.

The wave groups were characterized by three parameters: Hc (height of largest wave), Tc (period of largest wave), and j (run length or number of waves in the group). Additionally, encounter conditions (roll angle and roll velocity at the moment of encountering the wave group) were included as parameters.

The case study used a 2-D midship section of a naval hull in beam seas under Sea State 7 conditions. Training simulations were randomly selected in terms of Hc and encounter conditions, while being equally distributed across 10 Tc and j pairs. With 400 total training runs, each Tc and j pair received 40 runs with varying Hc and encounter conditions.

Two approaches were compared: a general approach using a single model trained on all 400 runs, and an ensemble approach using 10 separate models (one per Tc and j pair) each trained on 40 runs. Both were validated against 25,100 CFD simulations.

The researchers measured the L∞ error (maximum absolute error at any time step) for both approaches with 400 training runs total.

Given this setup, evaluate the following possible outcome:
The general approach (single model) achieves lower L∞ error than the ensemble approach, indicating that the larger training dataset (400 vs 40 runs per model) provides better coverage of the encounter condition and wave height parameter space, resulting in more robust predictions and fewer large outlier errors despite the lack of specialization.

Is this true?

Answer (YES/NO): NO